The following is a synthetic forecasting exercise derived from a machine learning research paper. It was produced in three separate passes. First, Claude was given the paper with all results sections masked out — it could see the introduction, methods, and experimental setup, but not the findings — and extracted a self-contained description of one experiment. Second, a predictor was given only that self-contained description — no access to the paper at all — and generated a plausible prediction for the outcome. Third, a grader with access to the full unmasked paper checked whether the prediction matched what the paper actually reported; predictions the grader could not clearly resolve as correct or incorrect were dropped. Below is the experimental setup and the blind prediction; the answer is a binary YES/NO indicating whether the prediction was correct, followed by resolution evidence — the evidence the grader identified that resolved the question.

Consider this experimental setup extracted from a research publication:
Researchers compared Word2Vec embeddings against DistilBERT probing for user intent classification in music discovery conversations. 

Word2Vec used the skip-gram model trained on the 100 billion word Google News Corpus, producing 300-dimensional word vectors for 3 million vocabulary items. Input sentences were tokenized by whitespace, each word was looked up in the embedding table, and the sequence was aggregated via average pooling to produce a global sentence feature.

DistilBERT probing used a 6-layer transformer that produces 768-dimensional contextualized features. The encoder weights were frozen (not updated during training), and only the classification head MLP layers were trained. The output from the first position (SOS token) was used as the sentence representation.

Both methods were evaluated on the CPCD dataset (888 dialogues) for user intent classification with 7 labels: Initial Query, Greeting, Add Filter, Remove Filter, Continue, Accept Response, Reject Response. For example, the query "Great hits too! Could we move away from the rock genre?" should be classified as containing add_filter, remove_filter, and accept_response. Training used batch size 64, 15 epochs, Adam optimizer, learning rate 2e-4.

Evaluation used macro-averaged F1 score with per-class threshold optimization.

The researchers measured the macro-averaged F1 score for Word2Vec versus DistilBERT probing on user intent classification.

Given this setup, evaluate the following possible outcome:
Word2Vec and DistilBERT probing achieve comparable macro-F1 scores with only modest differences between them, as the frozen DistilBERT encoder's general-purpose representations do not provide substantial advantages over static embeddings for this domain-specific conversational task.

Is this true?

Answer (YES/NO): NO